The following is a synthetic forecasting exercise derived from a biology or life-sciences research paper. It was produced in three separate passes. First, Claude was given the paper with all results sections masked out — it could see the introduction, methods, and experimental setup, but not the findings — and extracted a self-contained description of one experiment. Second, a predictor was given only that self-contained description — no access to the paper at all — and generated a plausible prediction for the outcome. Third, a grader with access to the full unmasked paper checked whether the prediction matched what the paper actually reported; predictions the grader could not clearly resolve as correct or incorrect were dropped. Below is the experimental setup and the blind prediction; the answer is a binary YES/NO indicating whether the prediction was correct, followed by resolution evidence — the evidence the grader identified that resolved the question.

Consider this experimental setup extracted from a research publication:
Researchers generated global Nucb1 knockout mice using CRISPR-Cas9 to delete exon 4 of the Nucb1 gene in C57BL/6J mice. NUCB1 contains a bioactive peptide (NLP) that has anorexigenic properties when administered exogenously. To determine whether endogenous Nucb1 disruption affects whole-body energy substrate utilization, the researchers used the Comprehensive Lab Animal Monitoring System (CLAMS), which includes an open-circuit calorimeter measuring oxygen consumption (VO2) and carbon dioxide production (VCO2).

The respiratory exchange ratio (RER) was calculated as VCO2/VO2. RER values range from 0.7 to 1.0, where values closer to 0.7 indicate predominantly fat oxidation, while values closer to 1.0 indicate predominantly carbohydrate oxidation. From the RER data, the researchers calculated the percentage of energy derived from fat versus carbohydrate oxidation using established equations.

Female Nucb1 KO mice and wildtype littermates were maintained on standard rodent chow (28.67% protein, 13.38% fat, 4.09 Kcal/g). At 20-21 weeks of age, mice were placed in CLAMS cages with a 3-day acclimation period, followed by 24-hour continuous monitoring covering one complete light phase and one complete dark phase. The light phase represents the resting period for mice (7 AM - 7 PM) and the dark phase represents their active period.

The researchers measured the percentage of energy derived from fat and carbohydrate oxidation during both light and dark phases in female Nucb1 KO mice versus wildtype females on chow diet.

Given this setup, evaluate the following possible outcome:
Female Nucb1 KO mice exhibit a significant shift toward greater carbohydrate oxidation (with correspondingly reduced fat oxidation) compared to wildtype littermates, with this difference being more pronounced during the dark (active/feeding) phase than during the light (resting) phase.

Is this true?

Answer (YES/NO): YES